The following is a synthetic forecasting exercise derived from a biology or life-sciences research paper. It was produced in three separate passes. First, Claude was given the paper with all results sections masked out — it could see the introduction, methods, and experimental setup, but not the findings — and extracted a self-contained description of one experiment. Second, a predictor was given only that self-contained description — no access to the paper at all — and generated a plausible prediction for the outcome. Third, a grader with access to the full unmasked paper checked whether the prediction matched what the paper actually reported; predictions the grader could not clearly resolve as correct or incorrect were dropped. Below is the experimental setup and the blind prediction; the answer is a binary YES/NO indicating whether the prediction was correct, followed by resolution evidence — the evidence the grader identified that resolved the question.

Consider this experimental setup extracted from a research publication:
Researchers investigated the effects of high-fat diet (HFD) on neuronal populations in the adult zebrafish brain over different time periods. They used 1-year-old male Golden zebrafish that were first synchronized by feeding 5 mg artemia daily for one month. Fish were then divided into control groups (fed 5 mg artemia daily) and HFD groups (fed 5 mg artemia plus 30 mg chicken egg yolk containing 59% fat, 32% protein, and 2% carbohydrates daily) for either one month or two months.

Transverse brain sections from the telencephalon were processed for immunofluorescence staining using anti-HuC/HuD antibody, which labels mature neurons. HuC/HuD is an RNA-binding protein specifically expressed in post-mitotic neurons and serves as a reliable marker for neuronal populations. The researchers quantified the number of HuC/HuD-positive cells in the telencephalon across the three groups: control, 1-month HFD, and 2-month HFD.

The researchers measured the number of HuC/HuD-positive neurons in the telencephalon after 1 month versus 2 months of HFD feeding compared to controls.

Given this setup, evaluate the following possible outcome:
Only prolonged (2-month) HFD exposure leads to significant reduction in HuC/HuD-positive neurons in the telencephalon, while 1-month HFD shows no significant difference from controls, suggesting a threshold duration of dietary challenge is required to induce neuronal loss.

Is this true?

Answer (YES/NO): NO